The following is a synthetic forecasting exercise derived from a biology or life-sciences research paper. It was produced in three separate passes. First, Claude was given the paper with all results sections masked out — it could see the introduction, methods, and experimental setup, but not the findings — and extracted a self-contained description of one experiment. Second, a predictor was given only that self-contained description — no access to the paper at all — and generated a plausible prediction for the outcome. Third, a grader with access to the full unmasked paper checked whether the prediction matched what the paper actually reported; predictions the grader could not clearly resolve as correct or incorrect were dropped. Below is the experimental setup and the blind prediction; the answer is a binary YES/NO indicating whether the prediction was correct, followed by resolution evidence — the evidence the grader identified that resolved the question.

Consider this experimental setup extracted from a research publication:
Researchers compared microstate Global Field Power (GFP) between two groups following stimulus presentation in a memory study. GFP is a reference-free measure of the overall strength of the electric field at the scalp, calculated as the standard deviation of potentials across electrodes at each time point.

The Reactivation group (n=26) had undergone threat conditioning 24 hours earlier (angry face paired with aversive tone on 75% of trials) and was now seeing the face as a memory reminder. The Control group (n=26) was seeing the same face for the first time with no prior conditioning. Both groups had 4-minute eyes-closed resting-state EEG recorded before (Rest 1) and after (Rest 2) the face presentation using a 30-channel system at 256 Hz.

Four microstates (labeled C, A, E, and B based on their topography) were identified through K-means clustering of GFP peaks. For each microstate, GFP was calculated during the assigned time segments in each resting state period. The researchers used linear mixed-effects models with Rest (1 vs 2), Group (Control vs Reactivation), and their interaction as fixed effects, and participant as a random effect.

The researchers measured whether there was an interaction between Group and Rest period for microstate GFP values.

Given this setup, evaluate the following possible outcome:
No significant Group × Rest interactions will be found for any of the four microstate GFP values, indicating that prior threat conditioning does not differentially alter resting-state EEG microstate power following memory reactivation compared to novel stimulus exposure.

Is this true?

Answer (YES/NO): NO